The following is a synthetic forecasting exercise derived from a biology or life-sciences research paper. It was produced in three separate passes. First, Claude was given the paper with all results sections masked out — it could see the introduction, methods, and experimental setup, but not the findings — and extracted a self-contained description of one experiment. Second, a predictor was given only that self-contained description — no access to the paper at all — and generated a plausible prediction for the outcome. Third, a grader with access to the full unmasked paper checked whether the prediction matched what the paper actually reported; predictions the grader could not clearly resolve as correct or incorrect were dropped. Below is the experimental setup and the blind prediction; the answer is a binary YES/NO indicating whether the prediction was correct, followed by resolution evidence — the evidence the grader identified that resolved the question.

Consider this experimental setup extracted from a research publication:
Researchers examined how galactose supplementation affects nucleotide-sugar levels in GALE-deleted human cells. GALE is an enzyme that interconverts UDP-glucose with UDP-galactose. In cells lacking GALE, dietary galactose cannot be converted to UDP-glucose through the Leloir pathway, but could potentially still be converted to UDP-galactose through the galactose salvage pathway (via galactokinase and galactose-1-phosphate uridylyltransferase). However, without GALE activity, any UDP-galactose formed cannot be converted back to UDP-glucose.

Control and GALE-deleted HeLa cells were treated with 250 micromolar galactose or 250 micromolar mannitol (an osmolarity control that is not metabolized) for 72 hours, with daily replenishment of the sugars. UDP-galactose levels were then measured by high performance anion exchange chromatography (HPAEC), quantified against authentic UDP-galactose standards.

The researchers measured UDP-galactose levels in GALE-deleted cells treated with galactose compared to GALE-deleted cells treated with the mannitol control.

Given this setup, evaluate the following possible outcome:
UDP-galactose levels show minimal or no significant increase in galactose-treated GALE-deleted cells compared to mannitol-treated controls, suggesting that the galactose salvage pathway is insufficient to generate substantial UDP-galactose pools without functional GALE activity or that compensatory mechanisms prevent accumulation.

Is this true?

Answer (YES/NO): NO